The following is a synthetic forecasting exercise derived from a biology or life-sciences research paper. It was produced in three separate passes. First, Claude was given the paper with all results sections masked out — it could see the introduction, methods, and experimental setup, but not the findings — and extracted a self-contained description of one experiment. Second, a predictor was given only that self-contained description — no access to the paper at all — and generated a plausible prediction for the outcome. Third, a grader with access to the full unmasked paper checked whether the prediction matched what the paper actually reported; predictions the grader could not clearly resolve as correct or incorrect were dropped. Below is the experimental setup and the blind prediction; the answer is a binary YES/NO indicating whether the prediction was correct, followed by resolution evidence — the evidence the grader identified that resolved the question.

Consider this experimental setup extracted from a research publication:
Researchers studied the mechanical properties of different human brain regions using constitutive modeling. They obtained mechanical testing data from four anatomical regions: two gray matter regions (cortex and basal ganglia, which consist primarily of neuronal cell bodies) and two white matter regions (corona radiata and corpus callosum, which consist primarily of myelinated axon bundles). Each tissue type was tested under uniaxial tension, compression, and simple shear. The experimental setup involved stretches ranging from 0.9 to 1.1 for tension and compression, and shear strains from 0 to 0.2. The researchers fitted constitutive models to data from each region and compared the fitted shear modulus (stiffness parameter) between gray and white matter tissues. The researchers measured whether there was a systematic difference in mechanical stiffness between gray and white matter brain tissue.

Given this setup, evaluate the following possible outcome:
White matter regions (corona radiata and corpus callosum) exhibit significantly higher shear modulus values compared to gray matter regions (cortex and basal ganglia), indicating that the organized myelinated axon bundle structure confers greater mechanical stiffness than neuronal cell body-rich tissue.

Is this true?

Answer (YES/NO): NO